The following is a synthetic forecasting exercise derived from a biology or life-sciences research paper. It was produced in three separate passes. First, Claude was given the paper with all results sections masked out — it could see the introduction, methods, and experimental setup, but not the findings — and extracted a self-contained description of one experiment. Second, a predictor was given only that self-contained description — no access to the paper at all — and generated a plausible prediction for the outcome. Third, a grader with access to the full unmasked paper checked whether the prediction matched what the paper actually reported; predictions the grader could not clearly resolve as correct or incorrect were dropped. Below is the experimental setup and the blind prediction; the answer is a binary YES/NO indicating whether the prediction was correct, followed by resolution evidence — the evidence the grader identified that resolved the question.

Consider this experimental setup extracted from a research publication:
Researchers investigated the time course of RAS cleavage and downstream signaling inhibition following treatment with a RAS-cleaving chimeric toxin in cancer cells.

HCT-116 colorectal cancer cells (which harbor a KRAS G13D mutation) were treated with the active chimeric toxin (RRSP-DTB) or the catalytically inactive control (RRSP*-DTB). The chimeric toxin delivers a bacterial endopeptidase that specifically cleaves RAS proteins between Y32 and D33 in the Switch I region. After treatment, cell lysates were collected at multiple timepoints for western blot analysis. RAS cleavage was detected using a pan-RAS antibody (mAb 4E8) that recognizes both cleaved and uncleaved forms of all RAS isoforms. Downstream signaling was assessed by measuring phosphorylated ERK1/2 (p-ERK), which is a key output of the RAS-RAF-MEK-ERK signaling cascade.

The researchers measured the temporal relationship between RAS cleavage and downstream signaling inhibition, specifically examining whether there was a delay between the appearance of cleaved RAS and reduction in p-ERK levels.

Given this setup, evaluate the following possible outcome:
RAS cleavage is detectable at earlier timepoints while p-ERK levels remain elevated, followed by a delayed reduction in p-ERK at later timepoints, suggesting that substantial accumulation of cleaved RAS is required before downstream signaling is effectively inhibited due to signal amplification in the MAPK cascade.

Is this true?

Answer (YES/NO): NO